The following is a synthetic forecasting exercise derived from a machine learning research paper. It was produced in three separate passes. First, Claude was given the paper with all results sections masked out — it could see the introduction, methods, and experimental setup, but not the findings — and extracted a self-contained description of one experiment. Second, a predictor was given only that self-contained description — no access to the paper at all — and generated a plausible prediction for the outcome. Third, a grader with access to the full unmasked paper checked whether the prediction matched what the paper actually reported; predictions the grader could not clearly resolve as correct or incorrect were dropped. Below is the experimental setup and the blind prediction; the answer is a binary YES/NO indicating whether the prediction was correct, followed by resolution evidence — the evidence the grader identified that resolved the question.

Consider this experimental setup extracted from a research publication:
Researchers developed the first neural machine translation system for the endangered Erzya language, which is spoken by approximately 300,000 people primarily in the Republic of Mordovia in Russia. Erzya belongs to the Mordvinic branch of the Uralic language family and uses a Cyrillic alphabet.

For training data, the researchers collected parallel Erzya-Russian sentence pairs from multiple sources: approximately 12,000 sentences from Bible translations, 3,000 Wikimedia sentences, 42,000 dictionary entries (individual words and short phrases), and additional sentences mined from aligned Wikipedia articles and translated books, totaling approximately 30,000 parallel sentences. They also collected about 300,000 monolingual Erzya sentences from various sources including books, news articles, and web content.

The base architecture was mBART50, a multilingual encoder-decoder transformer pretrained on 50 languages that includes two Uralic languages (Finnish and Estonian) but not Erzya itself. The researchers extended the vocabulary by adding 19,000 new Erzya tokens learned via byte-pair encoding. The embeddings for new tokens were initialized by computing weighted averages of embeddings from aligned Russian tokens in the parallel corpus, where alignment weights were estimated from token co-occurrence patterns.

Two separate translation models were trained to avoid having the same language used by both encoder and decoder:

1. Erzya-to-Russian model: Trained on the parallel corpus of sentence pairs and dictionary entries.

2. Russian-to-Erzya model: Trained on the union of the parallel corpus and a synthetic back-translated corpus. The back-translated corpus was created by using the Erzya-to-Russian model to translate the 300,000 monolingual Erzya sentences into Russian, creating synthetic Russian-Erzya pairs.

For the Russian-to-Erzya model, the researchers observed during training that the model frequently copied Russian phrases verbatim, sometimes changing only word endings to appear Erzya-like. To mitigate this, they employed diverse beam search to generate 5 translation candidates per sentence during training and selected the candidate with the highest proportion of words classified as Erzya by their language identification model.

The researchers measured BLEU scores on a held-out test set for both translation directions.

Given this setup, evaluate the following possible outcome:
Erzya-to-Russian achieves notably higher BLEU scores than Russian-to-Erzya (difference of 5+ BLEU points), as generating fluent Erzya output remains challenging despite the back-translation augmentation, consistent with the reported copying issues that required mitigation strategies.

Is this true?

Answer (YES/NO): NO